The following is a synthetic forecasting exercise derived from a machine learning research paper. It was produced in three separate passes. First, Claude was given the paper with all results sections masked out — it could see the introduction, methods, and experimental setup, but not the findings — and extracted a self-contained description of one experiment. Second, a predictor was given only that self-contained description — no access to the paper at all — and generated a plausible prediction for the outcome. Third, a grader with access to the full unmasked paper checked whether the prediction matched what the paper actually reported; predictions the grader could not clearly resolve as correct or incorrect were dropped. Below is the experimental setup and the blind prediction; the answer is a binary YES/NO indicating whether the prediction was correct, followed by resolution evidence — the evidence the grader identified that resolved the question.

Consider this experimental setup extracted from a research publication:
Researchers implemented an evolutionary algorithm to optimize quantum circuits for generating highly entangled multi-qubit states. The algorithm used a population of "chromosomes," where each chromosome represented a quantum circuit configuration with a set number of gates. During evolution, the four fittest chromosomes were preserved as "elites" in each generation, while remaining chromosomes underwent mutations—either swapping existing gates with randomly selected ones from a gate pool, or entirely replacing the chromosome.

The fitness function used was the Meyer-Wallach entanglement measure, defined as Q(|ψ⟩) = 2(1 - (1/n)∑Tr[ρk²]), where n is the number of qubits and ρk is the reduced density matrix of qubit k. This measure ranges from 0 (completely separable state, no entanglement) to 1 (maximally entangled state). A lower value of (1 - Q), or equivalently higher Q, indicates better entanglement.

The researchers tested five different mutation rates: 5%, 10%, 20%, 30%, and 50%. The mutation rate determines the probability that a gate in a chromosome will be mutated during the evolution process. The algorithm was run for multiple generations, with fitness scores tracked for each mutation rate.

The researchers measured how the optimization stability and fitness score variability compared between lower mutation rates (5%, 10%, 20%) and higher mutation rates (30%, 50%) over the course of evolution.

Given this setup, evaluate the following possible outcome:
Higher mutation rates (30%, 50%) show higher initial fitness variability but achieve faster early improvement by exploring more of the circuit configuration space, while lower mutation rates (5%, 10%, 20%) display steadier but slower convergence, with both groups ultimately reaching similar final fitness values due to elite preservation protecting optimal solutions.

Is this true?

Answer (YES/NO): NO